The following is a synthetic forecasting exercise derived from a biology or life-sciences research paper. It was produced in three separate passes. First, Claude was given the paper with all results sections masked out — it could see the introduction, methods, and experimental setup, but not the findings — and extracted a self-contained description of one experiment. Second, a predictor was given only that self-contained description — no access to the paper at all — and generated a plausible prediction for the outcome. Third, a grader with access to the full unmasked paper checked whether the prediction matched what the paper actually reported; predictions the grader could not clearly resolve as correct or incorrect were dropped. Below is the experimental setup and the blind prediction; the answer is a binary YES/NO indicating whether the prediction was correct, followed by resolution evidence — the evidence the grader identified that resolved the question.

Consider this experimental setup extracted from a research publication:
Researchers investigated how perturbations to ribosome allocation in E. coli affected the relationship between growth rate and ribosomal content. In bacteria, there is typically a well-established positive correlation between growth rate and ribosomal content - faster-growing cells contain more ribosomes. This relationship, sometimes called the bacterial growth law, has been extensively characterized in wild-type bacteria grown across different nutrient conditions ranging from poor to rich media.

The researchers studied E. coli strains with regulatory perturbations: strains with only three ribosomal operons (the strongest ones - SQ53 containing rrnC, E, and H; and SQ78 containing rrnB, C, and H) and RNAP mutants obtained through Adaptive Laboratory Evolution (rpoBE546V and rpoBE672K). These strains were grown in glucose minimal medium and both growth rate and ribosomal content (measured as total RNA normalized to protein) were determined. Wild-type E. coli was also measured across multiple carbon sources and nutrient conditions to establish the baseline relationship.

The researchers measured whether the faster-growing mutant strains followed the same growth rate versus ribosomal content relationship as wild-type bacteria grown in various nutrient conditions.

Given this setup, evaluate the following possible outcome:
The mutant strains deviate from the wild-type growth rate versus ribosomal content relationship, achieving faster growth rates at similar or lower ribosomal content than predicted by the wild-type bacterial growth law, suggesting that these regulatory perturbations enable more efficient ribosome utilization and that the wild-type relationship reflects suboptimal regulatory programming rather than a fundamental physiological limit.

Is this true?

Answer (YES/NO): NO